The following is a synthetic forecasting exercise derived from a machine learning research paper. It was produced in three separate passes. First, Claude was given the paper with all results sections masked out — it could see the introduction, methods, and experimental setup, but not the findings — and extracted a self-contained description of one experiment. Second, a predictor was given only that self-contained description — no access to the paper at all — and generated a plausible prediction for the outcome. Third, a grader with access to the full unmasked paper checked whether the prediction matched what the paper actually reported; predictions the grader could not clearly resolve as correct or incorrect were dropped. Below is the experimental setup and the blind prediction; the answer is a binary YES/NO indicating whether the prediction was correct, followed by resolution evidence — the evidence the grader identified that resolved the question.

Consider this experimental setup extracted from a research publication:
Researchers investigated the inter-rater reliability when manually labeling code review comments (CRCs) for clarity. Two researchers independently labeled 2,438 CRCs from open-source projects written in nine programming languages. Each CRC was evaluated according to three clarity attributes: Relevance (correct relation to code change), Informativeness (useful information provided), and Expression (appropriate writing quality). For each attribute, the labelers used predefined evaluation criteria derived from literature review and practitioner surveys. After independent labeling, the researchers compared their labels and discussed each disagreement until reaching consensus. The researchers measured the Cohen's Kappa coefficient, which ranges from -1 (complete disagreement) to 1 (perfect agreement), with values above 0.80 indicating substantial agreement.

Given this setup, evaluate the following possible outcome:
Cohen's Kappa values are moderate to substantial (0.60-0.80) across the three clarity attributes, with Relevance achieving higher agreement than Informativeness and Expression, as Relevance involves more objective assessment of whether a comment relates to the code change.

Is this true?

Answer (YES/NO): NO